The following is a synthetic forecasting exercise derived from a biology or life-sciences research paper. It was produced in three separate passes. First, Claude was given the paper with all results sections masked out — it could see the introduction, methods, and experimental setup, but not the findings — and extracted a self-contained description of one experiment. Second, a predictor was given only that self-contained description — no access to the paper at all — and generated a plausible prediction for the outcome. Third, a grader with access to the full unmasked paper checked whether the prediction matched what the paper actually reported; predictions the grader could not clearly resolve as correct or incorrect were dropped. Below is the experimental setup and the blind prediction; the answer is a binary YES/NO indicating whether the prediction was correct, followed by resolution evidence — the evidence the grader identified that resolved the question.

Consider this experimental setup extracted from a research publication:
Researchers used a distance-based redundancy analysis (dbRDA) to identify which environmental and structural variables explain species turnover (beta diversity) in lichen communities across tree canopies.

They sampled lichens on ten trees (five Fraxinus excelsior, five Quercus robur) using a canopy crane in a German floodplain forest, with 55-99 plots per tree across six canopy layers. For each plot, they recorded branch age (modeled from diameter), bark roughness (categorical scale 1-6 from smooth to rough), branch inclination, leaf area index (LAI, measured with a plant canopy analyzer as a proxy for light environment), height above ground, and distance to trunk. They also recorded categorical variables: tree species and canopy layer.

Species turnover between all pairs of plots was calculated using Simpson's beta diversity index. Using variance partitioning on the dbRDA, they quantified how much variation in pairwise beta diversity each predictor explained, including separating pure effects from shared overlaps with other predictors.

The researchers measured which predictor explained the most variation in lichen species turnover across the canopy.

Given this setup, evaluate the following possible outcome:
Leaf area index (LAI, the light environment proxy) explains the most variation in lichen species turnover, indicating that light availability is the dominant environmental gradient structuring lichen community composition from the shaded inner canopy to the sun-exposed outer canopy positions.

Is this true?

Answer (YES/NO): NO